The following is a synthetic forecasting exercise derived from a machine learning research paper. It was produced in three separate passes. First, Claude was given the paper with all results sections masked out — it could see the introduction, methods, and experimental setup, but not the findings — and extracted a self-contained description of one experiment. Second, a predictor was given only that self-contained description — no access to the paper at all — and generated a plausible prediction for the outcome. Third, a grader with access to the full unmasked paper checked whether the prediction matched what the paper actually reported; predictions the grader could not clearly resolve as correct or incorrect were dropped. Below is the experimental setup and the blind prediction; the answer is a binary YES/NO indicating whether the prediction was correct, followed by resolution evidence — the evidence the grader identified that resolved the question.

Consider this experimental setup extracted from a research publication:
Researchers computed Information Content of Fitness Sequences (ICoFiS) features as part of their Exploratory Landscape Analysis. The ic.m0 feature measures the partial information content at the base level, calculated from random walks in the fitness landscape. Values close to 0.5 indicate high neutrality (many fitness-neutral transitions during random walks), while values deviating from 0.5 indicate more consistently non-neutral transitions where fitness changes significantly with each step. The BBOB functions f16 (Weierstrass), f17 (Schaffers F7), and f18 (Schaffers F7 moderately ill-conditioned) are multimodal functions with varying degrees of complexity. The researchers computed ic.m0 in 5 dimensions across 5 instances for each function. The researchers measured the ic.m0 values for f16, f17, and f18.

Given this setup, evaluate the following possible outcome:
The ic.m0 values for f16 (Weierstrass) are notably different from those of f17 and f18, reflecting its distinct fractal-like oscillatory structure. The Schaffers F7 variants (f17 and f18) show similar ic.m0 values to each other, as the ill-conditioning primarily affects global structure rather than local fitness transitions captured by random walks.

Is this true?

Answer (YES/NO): YES